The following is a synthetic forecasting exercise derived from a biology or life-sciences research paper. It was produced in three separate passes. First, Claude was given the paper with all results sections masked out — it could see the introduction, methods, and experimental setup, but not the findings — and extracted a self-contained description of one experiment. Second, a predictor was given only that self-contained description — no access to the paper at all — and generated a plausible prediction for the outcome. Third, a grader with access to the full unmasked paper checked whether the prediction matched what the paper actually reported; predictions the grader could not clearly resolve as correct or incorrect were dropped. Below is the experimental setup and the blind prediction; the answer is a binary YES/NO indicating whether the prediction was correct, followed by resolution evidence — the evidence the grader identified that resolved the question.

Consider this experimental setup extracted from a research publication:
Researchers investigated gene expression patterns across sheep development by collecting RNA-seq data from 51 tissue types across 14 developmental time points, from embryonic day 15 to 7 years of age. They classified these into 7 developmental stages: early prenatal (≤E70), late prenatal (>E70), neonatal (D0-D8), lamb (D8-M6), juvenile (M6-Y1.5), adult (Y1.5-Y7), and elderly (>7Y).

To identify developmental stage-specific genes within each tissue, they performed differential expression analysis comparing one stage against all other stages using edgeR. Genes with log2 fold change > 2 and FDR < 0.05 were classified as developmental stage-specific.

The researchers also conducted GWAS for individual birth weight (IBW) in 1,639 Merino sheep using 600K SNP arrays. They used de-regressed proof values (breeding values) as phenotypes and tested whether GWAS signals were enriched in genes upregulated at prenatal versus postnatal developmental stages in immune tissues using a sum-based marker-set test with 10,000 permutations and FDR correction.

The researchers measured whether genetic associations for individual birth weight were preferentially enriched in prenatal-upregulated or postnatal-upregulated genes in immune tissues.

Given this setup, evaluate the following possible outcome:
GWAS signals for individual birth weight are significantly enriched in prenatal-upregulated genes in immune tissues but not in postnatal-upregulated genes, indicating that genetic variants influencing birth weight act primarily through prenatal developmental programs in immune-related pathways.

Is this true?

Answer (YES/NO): YES